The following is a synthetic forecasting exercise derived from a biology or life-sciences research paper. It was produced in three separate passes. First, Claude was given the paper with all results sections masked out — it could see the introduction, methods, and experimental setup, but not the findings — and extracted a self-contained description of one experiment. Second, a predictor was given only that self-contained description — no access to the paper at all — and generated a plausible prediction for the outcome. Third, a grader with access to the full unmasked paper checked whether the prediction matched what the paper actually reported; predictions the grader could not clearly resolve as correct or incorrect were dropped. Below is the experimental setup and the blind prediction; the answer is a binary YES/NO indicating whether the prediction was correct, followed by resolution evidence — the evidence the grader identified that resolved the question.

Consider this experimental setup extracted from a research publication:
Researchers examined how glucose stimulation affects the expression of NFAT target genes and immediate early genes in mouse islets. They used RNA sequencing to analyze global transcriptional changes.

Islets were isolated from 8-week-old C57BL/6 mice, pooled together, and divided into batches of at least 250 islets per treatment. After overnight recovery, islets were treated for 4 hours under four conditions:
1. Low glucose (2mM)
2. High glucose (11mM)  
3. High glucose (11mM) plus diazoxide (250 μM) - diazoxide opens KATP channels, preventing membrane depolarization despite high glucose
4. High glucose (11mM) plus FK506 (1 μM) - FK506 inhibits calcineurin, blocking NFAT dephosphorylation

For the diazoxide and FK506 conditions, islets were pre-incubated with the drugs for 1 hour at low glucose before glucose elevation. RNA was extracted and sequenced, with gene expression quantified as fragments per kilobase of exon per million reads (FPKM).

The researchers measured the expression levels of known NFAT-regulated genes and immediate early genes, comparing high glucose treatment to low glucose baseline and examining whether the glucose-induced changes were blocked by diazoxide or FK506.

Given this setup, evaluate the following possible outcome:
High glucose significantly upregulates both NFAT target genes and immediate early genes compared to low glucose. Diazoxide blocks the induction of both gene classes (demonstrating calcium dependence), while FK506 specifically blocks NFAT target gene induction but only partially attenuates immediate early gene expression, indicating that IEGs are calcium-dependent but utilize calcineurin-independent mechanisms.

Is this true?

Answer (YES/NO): NO